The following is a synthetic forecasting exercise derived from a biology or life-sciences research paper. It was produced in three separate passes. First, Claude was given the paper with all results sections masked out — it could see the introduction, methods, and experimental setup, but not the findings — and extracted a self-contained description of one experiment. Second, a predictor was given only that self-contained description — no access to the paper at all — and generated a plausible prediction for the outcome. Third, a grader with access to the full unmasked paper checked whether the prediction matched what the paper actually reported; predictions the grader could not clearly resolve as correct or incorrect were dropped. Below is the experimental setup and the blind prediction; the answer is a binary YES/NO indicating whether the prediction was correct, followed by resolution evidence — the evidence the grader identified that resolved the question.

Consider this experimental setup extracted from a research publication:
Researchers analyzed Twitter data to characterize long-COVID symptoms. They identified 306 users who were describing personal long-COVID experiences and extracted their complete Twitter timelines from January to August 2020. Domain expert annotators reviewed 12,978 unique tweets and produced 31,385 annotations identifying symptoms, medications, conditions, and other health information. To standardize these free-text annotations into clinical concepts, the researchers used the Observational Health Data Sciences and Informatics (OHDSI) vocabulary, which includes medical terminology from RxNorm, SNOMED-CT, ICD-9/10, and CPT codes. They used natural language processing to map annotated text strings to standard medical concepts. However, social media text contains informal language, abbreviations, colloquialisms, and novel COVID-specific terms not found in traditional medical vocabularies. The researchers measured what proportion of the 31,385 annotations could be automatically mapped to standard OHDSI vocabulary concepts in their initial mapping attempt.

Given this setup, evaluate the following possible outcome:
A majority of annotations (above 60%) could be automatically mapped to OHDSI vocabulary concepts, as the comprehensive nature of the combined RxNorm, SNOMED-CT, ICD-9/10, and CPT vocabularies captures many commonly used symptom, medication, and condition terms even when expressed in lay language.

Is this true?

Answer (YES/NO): YES